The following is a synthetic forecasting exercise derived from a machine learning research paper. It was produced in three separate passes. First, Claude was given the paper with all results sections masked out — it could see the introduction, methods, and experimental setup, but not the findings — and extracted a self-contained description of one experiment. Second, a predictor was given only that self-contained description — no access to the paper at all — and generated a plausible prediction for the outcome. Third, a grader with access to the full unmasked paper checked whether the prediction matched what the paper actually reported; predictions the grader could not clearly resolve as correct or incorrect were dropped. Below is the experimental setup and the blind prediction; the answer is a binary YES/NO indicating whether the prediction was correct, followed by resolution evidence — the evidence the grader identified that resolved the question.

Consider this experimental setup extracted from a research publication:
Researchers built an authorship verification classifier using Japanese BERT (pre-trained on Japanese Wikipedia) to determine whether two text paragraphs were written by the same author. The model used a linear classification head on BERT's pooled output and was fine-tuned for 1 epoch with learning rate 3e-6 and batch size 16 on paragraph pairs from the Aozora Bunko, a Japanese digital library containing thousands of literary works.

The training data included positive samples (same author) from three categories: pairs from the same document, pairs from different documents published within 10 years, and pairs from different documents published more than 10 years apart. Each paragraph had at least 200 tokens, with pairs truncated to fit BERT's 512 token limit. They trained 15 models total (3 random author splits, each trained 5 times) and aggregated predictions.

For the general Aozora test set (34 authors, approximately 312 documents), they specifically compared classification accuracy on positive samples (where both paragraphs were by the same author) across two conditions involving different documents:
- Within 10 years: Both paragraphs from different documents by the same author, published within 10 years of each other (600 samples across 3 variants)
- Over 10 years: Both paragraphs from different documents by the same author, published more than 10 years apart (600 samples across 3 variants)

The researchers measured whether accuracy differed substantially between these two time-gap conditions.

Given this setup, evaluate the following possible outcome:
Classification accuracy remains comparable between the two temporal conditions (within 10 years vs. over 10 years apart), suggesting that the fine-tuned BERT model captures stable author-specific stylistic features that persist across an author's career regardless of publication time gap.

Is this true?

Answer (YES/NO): NO